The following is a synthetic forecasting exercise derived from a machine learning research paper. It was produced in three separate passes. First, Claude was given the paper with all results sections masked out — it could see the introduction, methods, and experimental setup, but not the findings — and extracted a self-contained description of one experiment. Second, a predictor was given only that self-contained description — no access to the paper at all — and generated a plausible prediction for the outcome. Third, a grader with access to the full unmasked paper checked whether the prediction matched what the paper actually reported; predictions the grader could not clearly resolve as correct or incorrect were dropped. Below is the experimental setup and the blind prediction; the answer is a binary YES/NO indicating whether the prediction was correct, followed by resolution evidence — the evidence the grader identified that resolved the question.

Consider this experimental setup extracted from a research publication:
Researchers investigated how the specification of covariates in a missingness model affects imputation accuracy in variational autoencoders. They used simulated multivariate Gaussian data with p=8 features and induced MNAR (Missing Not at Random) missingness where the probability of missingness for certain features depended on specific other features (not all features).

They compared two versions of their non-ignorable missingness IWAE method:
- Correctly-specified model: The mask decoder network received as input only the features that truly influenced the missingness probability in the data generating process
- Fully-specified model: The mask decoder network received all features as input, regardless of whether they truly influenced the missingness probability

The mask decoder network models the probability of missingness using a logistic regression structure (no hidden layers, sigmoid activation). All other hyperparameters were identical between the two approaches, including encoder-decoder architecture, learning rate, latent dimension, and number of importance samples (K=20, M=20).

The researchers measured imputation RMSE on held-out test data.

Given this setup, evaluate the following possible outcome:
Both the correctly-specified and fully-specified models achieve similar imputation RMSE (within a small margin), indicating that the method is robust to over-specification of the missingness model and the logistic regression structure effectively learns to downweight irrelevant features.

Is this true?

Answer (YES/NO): NO